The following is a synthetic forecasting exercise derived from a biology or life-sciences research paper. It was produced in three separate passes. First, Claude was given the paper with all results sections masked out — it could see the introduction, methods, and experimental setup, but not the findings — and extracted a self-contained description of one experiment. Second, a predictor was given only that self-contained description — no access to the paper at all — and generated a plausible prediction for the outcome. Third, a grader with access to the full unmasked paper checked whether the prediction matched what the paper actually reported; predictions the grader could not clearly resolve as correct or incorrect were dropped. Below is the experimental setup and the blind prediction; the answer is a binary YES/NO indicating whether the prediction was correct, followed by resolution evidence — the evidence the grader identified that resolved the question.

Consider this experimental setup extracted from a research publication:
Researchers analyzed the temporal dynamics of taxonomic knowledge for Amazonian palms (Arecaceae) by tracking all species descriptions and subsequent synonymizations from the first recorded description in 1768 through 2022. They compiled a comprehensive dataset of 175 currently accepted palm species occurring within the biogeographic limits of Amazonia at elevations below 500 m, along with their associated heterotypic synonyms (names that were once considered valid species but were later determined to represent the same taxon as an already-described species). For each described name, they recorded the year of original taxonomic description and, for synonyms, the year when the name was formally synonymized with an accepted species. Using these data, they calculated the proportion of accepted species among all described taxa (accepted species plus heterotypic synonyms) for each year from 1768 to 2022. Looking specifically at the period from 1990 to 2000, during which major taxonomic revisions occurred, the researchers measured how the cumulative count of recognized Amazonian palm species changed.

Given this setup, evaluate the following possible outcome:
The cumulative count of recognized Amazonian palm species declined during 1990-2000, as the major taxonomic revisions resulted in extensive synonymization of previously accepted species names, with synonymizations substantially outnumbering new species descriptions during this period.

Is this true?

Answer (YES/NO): YES